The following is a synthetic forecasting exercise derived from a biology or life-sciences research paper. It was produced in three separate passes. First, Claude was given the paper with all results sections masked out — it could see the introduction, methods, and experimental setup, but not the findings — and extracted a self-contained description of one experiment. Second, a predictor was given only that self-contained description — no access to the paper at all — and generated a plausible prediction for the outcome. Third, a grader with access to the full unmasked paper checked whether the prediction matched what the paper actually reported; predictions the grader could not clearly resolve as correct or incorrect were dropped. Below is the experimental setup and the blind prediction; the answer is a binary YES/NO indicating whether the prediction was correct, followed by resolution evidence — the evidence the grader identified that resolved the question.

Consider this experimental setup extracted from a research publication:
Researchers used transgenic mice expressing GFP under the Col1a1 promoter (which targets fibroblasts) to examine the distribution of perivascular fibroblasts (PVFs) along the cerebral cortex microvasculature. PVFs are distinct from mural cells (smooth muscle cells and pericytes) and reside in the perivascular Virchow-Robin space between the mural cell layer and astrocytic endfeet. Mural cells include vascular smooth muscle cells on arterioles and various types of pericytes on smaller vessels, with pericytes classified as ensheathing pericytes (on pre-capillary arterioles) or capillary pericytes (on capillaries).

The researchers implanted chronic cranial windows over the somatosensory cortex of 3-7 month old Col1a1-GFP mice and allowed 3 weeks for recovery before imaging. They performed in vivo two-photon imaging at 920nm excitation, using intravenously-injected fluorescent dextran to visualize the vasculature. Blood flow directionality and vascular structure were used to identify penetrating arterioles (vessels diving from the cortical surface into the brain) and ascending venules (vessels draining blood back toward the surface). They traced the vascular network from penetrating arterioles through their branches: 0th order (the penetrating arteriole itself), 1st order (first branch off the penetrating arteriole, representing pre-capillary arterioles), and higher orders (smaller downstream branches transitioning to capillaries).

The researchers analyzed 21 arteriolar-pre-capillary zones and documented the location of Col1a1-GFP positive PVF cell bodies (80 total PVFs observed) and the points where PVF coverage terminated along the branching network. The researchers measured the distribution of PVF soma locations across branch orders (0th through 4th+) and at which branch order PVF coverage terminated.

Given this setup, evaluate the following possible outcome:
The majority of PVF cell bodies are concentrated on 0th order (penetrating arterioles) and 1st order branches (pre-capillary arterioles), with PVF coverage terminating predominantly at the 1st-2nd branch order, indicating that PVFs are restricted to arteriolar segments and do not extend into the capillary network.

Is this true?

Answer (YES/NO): NO